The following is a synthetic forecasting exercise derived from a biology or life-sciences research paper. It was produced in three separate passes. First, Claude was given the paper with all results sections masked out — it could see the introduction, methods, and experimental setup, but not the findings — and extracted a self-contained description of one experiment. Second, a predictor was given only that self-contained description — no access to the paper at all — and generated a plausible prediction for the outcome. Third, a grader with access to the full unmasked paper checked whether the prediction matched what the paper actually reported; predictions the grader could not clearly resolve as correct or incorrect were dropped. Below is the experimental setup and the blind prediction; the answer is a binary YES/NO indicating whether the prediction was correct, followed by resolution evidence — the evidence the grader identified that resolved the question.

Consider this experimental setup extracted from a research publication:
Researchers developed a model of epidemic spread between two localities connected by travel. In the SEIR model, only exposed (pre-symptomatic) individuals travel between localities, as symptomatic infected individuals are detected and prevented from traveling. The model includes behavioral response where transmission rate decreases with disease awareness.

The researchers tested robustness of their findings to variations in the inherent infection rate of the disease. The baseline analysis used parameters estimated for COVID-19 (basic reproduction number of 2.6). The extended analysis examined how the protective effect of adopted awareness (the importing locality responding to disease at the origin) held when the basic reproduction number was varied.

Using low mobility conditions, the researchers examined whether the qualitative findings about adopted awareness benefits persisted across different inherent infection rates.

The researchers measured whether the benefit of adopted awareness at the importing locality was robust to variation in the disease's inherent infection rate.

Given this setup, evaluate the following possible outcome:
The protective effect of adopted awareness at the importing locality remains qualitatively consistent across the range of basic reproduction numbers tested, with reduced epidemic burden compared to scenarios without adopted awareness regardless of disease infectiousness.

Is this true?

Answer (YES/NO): YES